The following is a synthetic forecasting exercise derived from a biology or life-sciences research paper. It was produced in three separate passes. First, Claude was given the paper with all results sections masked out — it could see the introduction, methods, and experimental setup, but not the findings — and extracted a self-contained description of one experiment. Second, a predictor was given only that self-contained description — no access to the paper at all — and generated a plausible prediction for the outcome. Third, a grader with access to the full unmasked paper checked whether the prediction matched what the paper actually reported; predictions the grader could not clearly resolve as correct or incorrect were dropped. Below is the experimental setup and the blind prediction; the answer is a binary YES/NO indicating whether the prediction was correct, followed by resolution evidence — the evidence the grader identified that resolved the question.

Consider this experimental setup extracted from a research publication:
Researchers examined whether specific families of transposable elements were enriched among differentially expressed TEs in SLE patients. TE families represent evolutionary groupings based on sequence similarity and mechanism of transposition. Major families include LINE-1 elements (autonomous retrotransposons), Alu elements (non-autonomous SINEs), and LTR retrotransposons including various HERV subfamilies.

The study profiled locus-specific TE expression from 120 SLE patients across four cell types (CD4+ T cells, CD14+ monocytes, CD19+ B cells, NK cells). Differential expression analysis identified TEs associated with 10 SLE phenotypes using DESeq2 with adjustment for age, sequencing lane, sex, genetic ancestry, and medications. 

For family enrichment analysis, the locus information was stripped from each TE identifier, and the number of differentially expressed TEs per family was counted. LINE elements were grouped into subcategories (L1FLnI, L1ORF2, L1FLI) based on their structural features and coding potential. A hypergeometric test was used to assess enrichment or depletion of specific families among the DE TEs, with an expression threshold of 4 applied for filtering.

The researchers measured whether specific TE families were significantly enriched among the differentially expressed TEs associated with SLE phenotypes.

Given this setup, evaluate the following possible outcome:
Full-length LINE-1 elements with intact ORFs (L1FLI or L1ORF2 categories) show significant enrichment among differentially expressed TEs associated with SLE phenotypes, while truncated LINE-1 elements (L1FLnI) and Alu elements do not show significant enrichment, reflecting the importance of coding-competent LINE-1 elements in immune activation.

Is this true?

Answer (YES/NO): NO